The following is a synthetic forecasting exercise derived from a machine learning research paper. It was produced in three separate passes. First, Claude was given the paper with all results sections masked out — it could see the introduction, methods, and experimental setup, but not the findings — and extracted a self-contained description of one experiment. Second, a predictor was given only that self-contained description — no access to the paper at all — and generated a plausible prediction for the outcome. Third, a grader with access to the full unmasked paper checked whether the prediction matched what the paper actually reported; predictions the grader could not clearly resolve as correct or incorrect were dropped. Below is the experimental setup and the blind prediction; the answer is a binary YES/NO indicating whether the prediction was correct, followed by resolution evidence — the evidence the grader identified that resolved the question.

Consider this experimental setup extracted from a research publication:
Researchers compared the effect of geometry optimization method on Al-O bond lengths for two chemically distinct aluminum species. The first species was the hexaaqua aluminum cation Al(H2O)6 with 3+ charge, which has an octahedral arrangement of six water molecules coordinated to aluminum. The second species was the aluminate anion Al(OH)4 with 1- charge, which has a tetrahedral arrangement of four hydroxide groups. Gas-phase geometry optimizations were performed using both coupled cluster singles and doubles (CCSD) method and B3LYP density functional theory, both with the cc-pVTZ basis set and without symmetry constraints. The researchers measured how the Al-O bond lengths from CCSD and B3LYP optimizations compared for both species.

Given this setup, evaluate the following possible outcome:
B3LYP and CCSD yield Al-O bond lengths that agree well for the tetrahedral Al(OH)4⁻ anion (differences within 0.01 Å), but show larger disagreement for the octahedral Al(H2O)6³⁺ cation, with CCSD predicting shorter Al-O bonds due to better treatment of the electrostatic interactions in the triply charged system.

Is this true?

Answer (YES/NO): YES